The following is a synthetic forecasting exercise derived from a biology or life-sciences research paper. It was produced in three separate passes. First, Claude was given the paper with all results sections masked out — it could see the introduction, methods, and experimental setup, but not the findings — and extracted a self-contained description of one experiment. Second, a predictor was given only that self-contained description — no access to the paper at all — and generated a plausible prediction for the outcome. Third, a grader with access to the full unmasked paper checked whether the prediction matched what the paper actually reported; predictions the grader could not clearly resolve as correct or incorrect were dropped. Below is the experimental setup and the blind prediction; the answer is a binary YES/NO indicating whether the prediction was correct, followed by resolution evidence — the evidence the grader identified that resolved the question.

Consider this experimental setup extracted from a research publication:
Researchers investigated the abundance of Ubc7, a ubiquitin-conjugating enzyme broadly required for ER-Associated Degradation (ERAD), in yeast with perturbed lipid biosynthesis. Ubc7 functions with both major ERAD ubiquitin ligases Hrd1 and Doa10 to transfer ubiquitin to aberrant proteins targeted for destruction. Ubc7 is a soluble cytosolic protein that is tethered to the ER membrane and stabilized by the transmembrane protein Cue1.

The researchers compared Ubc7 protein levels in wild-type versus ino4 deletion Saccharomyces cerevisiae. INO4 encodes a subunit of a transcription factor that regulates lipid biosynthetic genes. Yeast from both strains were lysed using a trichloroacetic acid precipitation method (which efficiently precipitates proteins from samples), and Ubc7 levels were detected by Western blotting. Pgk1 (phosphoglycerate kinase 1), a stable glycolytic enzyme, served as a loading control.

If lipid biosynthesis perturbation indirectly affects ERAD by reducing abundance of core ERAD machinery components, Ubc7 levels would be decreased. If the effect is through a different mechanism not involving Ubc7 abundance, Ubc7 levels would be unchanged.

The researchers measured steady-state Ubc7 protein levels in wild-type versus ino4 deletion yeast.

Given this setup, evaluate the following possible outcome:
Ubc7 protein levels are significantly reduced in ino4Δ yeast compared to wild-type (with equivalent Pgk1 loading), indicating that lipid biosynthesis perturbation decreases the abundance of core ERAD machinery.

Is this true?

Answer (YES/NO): YES